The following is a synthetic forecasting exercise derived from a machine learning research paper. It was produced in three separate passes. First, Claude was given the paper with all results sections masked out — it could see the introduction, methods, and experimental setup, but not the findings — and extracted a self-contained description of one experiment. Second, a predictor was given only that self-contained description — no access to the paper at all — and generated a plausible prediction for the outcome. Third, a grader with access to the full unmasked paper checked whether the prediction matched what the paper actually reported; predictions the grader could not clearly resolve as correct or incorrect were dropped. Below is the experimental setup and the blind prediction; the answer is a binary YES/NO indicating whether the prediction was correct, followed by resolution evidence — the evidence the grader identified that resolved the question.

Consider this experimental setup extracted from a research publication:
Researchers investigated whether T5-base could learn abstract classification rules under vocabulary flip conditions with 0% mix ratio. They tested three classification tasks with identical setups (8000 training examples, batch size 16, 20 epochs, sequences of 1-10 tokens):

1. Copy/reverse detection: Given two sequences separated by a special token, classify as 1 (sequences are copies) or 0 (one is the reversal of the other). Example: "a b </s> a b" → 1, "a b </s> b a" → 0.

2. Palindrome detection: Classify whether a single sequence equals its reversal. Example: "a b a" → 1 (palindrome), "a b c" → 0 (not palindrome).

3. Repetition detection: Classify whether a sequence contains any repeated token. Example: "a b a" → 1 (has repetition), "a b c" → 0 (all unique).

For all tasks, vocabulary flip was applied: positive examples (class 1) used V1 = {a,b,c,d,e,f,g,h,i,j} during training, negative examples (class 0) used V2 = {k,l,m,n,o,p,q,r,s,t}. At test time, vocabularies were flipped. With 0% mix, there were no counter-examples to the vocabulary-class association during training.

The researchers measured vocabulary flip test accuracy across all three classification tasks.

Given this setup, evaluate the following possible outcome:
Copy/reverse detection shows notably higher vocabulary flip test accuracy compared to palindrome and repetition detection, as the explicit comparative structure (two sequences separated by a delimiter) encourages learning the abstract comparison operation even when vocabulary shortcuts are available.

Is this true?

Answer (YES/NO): NO